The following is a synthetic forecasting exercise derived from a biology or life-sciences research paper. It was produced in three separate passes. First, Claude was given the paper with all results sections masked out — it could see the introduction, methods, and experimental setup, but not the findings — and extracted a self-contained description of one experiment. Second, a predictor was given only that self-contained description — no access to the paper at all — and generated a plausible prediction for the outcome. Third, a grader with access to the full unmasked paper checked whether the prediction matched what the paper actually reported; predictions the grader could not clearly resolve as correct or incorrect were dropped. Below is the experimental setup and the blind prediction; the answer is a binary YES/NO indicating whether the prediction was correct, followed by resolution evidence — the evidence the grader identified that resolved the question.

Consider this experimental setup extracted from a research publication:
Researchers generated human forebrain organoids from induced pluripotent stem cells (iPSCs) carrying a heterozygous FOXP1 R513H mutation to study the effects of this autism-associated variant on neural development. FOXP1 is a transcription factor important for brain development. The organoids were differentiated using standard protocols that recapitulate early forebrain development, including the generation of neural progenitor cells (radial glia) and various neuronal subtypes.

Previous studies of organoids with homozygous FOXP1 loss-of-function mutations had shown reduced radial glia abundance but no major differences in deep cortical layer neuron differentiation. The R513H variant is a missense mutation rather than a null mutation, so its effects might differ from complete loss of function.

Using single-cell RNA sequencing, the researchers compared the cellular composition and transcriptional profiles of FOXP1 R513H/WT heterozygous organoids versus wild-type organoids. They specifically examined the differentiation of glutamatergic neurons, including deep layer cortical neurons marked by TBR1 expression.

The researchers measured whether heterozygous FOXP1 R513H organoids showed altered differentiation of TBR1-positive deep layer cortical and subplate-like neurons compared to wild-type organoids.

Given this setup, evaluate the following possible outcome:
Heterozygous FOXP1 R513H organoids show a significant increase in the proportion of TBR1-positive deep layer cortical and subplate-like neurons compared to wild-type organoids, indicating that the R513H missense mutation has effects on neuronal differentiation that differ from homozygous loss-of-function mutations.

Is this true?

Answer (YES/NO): YES